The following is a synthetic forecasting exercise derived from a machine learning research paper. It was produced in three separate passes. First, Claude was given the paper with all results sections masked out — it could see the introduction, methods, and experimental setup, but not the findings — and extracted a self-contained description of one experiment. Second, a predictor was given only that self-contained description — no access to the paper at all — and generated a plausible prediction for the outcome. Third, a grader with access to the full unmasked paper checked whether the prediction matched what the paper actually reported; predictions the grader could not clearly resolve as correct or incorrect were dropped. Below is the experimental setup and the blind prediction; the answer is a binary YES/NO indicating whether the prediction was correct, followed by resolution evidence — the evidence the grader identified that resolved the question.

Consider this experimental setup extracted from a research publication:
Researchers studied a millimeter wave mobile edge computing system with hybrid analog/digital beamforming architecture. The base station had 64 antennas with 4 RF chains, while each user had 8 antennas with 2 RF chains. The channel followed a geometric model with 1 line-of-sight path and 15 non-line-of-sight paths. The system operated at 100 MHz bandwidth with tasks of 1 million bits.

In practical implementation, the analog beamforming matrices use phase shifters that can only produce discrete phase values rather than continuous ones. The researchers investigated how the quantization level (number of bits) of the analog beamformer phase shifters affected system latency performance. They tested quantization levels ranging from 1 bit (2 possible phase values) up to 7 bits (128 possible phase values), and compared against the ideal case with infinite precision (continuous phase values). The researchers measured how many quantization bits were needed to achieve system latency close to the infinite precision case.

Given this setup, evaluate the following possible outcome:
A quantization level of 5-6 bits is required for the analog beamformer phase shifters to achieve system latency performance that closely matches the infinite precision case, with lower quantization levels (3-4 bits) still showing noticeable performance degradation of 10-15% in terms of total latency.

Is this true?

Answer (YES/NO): NO